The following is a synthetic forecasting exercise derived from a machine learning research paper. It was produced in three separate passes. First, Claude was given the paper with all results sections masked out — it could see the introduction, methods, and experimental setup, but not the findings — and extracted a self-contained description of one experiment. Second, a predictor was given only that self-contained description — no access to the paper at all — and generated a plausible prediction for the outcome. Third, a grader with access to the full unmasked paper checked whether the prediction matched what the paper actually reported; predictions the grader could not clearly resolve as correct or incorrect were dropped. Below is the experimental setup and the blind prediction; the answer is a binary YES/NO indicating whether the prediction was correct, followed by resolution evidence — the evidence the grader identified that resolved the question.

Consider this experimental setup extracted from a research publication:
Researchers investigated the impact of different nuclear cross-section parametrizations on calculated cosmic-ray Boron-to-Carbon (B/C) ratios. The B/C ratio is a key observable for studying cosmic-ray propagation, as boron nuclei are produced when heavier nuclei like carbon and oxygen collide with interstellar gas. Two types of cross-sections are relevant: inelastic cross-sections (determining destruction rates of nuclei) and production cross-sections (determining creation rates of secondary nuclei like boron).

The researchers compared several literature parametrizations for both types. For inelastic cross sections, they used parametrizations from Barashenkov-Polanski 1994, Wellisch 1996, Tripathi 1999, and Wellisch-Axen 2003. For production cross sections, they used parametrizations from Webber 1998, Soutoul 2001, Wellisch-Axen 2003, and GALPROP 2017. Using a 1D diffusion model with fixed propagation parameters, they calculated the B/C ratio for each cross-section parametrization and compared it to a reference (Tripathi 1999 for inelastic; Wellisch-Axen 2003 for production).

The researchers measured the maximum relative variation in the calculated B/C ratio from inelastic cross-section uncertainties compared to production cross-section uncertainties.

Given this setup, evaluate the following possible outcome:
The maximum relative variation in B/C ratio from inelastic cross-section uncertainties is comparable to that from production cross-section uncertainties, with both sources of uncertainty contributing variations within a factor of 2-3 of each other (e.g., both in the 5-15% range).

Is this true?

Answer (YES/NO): NO